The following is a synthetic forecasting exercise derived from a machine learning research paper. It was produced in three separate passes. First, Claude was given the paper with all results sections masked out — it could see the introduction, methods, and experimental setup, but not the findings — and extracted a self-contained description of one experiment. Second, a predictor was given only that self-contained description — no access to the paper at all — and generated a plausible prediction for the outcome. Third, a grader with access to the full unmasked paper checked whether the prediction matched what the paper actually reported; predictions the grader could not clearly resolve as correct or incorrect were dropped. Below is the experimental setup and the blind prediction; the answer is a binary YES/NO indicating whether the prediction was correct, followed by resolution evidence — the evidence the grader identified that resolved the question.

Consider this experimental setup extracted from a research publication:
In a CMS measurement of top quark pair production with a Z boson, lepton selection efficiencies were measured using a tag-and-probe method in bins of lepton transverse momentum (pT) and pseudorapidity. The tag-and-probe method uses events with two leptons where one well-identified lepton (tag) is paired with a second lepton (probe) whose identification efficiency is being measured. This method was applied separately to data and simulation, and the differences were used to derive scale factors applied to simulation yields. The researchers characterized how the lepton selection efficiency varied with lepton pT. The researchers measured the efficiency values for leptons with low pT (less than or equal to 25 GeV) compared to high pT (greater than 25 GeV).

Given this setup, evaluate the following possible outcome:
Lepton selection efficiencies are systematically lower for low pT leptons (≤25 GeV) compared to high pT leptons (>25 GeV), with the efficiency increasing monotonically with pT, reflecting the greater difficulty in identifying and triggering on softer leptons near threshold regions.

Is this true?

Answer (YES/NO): YES